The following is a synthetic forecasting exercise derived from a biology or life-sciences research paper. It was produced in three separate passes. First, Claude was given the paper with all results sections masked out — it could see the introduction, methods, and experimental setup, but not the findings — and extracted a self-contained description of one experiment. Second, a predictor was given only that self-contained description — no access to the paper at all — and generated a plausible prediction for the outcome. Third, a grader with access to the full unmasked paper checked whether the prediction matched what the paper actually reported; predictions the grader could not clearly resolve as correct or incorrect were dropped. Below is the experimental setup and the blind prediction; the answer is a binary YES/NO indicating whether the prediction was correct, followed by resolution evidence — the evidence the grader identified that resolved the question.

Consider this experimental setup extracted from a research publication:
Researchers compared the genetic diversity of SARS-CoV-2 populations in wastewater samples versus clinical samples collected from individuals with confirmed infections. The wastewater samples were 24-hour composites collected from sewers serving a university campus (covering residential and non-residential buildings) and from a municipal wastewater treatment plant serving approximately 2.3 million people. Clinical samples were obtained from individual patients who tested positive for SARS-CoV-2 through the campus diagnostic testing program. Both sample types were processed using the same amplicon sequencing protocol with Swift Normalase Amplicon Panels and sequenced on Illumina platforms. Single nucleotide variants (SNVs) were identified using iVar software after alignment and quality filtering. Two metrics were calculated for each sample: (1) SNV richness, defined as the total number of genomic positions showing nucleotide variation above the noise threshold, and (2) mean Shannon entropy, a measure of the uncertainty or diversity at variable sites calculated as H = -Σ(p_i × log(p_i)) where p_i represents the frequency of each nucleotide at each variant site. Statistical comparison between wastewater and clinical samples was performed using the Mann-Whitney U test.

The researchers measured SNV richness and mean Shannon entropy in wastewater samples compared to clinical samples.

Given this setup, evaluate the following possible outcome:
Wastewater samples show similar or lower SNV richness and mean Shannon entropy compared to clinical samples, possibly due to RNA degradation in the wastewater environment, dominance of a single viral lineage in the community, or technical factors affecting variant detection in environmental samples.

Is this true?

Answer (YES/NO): NO